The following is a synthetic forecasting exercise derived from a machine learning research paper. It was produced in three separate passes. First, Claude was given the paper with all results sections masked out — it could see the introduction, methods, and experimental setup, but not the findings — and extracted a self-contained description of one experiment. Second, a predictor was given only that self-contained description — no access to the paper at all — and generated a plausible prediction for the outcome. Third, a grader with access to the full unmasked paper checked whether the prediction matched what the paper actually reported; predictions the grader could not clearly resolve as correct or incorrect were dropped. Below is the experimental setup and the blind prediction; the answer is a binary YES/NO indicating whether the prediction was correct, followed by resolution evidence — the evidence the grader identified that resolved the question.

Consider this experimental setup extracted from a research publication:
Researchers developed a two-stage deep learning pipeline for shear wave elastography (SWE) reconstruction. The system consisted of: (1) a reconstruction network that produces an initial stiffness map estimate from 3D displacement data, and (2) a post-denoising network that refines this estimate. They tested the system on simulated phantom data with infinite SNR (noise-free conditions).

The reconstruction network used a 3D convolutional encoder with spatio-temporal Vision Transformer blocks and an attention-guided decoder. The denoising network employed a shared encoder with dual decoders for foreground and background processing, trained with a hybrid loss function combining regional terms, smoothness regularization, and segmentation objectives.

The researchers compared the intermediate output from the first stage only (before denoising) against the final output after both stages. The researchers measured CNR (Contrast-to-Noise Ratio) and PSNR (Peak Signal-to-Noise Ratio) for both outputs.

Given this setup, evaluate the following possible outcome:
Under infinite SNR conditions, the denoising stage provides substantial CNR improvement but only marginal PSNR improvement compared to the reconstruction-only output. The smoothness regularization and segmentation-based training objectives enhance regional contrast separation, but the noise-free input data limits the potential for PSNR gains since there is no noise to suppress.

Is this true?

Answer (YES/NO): NO